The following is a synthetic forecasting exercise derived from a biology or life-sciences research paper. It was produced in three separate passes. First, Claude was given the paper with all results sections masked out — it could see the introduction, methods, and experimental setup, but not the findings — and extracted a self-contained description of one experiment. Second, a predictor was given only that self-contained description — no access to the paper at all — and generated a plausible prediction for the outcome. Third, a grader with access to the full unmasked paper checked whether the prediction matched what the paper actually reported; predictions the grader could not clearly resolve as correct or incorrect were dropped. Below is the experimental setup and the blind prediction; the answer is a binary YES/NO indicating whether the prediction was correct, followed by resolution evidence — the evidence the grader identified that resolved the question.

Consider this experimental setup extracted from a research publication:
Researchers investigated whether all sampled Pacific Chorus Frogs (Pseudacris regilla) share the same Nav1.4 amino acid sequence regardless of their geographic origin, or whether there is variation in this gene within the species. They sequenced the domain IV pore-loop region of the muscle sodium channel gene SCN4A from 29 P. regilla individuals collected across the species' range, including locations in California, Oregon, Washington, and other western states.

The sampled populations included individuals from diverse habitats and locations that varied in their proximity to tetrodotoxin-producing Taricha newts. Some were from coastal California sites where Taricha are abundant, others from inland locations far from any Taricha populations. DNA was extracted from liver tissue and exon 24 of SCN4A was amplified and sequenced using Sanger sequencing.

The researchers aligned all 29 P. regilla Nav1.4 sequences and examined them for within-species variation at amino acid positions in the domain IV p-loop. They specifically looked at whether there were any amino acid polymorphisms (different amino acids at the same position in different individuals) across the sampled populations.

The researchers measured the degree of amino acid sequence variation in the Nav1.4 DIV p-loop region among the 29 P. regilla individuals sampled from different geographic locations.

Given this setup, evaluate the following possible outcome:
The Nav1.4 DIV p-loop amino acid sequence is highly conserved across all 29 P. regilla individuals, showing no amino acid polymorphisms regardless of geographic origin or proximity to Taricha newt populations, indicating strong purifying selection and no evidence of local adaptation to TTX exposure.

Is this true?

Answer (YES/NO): YES